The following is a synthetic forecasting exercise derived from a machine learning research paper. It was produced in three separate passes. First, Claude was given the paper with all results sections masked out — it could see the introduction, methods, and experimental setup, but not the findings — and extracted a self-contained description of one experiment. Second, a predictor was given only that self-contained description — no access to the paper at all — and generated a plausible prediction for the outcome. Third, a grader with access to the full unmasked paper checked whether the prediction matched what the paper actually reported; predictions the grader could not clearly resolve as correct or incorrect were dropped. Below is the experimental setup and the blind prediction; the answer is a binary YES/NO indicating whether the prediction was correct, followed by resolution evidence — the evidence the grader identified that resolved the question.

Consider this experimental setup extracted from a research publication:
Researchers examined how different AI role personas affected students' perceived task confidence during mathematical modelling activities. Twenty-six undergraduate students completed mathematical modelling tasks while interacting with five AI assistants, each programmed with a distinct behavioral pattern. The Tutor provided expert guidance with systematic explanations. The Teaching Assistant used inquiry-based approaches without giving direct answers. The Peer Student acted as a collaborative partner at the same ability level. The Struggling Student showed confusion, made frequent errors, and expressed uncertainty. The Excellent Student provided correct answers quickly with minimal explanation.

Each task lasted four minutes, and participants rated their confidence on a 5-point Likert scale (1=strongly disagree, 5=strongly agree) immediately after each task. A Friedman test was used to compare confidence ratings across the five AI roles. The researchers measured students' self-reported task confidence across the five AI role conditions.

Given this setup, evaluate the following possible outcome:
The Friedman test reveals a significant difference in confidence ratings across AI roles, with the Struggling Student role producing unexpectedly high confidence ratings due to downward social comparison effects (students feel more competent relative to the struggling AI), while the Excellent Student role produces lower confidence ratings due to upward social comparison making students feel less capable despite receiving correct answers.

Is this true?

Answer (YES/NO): NO